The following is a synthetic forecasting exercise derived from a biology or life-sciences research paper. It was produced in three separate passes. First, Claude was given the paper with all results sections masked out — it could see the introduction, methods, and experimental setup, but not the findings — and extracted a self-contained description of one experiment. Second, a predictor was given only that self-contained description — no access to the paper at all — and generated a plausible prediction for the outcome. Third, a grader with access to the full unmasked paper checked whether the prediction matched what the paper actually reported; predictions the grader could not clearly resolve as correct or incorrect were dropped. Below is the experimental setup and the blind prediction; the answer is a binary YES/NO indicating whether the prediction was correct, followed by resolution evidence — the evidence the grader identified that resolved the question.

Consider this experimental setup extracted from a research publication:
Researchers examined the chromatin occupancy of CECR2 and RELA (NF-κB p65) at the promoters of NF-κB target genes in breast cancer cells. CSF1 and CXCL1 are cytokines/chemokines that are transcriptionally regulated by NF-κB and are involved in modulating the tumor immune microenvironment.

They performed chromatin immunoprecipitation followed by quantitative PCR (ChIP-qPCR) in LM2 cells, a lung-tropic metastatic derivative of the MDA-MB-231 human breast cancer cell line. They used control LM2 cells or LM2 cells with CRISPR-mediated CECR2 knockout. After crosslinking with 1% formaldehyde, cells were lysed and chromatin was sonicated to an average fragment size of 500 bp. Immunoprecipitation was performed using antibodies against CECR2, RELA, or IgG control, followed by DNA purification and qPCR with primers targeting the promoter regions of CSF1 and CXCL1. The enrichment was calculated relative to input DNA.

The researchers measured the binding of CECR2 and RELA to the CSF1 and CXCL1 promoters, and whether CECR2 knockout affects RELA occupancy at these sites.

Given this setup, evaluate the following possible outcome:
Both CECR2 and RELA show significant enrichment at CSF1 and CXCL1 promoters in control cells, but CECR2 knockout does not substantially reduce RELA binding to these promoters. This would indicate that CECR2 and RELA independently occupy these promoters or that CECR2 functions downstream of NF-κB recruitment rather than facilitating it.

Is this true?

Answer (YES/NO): YES